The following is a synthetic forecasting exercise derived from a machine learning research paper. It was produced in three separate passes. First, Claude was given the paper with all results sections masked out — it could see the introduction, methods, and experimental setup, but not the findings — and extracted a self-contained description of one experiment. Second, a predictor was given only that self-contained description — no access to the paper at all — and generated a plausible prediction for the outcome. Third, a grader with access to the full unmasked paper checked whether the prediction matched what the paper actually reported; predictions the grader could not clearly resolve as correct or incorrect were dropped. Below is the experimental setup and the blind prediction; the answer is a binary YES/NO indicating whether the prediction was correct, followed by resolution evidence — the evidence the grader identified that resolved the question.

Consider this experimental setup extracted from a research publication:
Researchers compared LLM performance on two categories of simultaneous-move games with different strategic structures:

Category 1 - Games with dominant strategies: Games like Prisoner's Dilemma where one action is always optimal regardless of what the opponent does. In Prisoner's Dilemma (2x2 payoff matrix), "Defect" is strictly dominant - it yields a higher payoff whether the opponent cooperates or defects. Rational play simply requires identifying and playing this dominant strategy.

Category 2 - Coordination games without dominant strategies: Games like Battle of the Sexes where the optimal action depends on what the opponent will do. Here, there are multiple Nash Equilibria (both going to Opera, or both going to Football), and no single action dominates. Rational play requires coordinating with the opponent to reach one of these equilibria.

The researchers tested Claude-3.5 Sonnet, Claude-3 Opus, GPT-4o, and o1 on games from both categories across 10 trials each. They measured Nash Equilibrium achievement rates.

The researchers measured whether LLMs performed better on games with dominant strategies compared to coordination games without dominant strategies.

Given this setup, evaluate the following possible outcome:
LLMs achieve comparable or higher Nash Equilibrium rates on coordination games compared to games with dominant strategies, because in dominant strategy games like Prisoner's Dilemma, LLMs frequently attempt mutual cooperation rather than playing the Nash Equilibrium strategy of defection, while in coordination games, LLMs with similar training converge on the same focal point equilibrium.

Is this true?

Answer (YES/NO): NO